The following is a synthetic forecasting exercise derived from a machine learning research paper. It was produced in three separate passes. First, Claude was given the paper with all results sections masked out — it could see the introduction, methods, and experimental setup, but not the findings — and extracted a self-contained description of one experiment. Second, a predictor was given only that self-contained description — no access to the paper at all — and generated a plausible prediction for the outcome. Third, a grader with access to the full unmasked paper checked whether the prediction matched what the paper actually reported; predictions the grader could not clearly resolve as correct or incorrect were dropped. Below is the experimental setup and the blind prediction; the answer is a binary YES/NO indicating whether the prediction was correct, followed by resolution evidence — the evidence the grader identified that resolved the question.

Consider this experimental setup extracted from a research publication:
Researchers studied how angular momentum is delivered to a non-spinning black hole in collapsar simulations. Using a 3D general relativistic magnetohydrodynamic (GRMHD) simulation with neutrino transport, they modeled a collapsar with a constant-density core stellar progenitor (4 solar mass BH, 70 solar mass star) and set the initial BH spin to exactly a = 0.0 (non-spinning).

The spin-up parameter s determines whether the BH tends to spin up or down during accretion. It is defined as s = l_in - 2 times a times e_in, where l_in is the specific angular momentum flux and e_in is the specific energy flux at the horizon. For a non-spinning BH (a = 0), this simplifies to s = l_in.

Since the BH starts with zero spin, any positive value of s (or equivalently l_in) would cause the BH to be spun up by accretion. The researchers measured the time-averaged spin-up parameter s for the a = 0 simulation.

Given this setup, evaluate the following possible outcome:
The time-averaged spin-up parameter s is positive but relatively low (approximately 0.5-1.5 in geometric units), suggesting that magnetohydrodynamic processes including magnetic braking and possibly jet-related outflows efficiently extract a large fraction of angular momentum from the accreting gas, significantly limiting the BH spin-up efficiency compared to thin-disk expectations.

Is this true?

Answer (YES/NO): YES